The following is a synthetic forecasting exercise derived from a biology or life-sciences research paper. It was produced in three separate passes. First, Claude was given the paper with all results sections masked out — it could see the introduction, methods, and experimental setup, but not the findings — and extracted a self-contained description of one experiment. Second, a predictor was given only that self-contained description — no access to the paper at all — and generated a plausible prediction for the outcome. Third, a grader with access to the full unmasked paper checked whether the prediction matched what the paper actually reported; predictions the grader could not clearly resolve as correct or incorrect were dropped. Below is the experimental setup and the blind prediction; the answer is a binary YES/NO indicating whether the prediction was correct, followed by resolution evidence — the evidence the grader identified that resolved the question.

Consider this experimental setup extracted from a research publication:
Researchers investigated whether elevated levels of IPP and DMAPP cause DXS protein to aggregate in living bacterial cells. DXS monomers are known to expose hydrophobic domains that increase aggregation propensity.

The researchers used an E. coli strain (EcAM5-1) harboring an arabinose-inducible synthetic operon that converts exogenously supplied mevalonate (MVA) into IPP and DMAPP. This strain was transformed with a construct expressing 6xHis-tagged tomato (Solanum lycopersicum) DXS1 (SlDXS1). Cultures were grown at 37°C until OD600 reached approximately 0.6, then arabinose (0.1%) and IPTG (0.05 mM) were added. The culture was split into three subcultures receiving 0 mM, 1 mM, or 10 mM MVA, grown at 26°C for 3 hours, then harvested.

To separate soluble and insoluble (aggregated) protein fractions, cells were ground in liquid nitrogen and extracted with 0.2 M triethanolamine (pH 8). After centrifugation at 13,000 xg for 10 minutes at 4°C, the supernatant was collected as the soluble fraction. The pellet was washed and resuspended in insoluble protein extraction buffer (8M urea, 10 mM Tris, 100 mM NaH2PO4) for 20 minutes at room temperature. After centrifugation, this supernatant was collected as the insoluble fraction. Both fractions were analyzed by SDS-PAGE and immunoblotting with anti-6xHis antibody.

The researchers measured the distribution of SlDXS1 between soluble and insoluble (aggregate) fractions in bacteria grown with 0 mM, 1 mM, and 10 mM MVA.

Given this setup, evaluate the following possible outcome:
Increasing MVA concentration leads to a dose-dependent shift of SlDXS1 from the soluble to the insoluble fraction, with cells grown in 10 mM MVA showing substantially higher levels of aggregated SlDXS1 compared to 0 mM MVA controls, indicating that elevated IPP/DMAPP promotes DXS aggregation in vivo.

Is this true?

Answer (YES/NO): NO